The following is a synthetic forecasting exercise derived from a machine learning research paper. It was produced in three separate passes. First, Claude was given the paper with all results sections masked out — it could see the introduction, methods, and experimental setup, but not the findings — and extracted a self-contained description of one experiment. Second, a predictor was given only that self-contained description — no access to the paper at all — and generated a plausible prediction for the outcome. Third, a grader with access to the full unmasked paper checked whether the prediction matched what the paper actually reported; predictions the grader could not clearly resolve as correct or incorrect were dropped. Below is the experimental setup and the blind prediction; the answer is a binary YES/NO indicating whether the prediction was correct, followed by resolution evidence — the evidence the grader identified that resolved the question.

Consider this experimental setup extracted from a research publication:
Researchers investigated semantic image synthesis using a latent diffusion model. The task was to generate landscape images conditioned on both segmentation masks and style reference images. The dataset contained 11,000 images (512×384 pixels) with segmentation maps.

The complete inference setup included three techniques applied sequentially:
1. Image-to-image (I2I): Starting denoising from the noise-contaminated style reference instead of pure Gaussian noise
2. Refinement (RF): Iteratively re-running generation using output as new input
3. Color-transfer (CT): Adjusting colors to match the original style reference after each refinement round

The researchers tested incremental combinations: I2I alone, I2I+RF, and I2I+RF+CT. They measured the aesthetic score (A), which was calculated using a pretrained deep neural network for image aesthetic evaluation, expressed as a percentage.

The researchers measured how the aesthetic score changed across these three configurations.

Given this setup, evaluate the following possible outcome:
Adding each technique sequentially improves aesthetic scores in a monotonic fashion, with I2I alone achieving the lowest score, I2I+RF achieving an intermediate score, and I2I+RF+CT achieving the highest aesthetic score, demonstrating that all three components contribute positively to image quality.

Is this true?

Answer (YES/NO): NO